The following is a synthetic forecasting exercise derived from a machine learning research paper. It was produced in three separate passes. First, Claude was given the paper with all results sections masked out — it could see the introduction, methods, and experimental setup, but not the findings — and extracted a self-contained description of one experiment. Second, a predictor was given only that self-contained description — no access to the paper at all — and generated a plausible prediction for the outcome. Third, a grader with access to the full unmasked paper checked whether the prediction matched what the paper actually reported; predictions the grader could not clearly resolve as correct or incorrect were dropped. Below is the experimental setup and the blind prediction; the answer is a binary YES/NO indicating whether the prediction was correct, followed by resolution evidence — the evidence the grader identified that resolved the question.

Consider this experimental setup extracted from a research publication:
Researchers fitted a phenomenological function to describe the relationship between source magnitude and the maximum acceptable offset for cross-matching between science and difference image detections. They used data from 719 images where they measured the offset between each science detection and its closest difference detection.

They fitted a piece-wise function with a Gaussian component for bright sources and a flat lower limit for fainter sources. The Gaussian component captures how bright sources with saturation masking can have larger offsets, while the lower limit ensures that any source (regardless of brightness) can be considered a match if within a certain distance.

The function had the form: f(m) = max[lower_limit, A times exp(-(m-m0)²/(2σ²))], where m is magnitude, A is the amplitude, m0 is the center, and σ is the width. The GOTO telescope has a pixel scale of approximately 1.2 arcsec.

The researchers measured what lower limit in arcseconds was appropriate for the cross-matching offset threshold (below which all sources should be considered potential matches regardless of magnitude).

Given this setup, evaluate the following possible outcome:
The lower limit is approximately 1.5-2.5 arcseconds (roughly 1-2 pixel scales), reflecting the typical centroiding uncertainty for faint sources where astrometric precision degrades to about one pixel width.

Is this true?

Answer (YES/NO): NO